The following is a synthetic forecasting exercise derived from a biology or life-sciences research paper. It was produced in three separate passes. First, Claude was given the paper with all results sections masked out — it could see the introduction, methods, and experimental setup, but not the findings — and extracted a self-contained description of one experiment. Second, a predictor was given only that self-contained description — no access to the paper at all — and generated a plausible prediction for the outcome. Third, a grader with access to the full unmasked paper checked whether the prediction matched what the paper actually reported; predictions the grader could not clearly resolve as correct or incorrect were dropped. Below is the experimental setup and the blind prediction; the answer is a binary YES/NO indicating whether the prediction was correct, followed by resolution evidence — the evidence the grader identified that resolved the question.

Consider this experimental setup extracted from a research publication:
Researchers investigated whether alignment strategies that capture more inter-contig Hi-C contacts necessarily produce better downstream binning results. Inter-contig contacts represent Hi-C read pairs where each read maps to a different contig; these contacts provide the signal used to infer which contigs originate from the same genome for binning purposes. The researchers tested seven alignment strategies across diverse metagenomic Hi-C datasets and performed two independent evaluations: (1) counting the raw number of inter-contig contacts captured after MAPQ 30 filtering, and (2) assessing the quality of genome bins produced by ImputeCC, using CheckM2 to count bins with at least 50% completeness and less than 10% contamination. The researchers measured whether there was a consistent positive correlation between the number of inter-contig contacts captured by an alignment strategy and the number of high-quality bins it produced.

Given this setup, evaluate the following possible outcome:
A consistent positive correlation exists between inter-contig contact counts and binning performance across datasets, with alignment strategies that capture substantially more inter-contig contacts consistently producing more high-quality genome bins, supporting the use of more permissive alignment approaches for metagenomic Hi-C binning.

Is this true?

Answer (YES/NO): YES